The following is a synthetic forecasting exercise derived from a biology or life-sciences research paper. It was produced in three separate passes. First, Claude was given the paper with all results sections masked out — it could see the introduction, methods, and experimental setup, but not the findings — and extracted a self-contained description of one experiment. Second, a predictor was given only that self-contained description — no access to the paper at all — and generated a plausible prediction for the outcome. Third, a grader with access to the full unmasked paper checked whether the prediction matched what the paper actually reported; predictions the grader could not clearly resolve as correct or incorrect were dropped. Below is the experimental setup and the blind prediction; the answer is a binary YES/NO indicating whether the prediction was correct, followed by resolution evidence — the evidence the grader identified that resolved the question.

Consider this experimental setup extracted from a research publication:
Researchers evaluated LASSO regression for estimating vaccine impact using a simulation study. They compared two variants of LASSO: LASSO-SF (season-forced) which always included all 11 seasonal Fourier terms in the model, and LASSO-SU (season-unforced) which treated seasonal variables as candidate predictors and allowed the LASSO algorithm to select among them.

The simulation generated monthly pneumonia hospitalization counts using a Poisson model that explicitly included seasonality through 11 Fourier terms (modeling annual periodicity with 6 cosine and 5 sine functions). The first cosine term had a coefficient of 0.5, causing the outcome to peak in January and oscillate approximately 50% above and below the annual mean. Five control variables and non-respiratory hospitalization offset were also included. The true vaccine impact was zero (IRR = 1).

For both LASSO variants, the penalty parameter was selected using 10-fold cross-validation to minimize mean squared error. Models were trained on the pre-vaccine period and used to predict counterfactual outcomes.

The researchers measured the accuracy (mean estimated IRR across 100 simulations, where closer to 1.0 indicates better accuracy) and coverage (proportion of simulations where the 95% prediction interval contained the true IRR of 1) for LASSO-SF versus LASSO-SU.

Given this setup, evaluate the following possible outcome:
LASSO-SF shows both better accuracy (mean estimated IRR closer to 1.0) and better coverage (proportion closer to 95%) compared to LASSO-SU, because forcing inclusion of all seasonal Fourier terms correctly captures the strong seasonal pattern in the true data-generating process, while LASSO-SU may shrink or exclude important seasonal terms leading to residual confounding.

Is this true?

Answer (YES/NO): NO